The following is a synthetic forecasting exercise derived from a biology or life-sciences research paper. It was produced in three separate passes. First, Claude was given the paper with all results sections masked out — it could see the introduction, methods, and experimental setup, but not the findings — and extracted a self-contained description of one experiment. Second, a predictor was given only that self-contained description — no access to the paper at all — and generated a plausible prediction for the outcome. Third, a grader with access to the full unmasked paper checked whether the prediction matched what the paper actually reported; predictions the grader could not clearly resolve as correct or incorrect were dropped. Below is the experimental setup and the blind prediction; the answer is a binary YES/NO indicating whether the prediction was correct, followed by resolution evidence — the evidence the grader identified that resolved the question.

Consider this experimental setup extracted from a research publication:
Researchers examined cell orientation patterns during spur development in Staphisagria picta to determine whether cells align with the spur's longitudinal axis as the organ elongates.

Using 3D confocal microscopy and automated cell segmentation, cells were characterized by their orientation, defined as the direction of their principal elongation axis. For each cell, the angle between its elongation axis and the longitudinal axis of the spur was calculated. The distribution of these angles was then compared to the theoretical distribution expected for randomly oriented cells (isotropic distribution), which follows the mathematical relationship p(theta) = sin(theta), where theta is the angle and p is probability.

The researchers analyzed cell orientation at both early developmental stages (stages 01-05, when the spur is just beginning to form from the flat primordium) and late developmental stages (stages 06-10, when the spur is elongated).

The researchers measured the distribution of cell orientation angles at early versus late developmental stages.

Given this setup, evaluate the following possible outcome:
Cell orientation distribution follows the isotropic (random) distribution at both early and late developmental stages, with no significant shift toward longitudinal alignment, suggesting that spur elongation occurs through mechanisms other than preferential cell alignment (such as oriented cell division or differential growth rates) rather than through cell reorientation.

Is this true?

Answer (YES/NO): NO